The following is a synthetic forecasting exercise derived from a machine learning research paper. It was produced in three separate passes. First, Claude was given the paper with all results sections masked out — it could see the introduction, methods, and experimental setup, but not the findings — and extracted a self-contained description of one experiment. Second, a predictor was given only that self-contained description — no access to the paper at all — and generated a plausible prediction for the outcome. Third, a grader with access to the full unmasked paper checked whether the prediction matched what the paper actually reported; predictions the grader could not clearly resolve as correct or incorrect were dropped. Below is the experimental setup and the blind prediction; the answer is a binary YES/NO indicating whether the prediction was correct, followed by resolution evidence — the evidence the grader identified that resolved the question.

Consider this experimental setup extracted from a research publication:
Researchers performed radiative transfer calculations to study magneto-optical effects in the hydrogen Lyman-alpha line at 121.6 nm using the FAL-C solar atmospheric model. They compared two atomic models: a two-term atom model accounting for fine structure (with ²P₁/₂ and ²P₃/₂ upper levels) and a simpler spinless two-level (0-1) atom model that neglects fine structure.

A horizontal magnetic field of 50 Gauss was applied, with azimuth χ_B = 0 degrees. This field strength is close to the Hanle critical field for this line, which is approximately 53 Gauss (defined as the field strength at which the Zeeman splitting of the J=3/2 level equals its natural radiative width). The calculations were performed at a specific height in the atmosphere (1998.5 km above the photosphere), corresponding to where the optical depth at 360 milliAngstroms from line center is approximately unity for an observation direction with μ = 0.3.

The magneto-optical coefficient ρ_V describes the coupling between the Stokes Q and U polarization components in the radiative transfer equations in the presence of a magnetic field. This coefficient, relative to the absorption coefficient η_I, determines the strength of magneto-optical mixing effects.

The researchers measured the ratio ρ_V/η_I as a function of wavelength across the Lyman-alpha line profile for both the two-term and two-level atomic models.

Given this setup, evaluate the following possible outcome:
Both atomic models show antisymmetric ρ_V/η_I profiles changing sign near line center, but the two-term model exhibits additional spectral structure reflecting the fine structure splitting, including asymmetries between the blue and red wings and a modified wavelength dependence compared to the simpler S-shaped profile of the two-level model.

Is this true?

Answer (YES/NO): NO